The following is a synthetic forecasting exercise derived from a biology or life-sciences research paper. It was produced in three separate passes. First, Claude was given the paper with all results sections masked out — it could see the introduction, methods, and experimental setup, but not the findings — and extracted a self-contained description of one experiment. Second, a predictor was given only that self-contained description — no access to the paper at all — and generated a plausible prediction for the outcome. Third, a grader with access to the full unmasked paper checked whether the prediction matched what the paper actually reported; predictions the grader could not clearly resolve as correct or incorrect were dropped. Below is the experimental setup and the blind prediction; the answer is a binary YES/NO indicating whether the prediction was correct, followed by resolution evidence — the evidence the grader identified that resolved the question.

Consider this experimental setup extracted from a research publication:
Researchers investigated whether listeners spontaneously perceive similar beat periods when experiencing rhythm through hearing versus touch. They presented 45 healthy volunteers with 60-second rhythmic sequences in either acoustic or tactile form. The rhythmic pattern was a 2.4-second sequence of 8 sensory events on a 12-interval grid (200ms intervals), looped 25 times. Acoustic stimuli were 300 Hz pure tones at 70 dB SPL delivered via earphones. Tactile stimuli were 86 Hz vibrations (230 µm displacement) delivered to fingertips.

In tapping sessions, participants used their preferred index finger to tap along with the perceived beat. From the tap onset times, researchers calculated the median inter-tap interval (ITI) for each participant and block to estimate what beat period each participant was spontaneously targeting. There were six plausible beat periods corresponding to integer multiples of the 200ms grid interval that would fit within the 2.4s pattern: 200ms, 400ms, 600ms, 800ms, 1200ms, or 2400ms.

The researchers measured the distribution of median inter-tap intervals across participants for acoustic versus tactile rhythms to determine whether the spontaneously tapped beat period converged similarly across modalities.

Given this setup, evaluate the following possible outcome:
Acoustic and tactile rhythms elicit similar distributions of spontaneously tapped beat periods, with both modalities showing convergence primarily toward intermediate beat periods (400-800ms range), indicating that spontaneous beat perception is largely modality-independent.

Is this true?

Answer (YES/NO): YES